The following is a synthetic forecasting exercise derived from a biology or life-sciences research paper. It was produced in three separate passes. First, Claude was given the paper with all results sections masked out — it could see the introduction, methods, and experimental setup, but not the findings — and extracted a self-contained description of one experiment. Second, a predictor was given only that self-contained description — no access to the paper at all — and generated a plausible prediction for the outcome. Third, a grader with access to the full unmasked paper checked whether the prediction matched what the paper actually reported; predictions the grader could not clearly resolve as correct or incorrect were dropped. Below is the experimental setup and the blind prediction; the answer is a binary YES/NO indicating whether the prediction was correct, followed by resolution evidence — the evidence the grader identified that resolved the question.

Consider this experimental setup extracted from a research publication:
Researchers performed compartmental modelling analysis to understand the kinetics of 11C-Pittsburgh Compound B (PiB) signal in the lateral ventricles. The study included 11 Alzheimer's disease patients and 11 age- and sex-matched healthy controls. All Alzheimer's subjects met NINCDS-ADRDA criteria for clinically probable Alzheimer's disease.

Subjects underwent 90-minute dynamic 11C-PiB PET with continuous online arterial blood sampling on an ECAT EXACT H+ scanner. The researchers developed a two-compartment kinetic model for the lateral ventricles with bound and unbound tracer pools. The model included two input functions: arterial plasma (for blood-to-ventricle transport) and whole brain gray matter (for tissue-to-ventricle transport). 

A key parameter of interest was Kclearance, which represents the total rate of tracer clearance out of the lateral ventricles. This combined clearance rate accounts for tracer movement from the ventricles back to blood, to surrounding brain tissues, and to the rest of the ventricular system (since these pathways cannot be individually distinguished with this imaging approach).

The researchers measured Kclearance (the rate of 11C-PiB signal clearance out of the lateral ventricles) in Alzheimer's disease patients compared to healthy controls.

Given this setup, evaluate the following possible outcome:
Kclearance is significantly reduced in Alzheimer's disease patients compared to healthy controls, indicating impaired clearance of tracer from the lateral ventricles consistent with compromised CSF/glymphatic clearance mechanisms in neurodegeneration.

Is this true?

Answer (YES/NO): YES